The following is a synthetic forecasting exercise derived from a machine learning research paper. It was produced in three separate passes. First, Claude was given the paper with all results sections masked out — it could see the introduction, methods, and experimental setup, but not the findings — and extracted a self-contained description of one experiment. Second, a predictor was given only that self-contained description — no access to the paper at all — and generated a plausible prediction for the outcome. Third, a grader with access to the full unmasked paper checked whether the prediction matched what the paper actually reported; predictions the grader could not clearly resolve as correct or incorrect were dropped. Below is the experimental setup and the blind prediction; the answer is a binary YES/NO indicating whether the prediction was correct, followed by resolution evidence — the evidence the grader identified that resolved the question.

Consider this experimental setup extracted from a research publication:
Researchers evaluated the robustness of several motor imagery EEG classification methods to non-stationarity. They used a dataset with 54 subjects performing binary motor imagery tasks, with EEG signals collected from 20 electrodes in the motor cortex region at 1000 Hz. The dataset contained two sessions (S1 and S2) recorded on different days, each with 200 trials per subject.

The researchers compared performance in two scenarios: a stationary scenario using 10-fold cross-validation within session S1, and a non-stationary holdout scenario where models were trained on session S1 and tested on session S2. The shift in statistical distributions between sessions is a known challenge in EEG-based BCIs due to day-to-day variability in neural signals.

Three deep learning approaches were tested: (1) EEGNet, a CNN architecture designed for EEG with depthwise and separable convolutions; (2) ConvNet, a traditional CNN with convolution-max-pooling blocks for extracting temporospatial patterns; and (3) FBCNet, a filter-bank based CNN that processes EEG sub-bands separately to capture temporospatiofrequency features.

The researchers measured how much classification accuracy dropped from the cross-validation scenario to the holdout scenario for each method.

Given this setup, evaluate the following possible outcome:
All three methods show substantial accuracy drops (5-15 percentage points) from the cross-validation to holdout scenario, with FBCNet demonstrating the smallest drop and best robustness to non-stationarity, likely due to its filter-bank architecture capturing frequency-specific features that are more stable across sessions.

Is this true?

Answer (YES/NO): NO